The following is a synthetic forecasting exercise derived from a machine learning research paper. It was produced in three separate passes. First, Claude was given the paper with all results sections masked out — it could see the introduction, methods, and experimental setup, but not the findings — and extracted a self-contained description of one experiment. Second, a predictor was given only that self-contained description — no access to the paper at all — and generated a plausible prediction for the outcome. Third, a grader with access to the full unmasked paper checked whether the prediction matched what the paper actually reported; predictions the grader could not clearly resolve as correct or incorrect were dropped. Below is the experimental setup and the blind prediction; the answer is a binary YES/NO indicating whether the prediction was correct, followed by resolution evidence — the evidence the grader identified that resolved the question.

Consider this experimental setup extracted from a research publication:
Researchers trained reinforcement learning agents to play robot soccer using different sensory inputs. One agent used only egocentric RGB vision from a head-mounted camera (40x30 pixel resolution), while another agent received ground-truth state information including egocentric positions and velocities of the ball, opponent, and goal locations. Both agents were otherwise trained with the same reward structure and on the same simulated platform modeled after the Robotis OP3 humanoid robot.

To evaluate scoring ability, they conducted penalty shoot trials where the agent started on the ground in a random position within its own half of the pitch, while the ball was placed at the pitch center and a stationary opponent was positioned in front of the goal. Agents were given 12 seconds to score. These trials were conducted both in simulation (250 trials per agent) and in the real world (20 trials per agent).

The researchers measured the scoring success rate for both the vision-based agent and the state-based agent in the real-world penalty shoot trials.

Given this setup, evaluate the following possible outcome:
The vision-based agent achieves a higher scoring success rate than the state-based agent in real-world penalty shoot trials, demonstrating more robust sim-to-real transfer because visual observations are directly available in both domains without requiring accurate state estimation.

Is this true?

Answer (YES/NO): NO